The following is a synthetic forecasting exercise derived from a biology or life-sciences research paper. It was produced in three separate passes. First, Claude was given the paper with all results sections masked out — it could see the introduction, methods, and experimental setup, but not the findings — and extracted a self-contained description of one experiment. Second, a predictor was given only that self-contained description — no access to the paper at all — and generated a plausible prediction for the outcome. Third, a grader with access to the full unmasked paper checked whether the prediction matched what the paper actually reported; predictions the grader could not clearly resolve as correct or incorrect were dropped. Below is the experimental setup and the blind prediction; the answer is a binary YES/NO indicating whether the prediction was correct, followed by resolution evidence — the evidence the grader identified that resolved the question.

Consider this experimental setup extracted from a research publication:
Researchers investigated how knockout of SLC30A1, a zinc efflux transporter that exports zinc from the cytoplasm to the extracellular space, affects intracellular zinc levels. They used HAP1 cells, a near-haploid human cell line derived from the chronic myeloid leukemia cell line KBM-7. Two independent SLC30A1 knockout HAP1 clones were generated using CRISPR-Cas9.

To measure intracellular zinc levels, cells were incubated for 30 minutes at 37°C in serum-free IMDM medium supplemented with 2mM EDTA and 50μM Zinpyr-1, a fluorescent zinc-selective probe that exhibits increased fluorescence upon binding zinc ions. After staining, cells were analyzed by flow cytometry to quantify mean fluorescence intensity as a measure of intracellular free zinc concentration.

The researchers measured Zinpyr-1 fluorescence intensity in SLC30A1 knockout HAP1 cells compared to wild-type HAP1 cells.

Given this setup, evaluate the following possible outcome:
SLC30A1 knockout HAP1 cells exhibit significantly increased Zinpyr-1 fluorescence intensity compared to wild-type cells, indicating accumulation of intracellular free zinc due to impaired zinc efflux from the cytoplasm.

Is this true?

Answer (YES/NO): YES